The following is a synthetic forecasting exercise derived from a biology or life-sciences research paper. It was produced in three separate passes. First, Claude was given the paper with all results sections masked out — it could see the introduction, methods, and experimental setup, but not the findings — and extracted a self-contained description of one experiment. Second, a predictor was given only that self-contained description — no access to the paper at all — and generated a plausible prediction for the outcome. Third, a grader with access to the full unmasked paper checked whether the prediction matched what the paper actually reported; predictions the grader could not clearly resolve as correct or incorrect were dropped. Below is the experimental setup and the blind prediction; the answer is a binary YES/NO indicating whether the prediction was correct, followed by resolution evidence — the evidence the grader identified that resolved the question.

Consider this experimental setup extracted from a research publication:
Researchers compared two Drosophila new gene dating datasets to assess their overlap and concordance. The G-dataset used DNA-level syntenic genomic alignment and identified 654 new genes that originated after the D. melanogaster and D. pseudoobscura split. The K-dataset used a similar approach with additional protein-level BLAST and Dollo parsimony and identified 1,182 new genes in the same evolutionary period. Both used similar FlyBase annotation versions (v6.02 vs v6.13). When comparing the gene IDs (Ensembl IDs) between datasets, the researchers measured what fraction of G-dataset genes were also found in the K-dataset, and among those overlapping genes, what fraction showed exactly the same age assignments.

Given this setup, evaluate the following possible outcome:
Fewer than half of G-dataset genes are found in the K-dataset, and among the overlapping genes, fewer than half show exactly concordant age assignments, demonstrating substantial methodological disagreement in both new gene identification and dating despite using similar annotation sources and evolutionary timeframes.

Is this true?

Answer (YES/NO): NO